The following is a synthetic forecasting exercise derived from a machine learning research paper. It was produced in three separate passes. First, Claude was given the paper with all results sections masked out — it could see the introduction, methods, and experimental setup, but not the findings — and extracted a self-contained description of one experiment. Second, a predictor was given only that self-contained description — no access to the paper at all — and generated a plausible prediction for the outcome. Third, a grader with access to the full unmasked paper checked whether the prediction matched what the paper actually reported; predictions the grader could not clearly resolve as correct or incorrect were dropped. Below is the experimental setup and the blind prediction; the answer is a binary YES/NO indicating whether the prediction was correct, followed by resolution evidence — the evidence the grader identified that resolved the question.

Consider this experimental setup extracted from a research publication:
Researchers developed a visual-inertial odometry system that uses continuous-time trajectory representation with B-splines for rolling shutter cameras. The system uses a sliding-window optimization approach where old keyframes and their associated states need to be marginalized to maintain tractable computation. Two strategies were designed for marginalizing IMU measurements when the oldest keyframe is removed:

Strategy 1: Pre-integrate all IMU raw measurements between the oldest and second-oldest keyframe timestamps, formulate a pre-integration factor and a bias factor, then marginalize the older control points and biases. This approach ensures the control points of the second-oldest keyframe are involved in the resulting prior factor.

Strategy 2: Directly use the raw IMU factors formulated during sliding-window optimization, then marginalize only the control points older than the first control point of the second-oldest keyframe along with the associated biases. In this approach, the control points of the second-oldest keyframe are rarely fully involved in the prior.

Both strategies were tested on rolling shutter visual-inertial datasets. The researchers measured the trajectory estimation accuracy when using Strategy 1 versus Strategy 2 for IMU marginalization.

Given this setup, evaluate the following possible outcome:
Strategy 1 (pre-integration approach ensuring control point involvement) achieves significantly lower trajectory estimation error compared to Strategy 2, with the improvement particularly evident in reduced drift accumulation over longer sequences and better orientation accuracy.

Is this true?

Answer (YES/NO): NO